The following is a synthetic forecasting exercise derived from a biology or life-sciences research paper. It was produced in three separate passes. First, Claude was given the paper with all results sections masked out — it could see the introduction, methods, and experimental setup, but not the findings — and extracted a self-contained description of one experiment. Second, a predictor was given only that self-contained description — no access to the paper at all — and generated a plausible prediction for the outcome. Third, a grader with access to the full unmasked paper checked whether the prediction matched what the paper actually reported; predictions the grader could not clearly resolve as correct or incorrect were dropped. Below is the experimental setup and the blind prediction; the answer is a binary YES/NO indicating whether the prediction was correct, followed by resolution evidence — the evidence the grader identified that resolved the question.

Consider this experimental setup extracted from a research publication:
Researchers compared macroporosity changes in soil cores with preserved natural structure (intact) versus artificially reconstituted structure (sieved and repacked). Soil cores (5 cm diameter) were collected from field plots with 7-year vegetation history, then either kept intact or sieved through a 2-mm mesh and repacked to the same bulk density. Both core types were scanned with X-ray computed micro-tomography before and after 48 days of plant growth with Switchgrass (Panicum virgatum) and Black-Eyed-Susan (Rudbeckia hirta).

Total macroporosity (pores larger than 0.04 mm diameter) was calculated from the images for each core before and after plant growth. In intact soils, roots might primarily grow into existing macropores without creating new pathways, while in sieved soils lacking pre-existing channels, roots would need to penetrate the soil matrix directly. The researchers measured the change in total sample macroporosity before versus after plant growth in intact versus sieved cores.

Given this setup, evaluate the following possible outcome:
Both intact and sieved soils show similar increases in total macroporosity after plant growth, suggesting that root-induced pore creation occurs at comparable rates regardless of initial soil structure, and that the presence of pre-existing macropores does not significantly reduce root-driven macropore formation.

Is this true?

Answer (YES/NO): NO